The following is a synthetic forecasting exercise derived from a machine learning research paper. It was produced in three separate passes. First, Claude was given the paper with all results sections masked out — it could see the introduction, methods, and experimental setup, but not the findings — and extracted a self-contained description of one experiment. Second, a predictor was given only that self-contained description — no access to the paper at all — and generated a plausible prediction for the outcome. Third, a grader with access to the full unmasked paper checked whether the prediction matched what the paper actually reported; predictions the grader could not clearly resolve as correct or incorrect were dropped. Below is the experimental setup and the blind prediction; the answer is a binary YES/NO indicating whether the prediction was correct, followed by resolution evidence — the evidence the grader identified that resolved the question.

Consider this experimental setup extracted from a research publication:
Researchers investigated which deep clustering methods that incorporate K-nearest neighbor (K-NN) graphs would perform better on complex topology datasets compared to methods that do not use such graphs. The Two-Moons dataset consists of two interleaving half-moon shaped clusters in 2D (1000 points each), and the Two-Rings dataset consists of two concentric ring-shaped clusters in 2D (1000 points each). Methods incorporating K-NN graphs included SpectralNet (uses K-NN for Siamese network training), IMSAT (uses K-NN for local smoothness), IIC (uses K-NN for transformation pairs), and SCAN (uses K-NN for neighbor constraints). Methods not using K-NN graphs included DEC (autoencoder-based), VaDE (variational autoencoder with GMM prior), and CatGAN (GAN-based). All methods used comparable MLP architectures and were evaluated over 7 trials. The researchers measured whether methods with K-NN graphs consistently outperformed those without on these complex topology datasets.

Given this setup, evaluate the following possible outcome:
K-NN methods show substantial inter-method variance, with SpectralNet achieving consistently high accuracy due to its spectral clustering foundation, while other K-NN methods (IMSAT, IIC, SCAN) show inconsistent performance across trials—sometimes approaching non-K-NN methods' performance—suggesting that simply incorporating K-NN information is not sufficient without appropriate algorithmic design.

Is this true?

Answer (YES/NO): YES